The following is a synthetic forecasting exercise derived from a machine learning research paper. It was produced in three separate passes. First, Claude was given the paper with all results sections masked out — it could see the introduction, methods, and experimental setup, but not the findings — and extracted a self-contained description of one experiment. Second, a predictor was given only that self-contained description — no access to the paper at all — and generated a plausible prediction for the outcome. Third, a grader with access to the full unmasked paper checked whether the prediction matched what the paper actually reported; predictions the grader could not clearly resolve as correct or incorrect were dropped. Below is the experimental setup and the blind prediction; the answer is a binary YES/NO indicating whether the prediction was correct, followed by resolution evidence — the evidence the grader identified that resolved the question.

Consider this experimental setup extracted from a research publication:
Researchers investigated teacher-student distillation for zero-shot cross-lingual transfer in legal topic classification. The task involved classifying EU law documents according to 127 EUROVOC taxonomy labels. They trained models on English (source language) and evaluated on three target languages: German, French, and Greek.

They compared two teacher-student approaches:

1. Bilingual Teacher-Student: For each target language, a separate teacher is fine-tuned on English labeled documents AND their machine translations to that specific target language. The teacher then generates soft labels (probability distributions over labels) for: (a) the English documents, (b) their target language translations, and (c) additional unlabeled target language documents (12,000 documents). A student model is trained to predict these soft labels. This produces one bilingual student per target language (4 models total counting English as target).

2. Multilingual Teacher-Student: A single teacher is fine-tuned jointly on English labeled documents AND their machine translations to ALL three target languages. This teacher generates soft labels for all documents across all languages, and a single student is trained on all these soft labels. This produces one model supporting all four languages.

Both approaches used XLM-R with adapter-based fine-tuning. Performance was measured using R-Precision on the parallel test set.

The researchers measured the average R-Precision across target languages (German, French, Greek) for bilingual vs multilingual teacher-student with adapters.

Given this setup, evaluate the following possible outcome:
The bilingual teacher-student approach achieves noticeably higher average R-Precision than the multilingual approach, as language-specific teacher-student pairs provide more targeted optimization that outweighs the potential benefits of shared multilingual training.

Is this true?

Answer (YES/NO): YES